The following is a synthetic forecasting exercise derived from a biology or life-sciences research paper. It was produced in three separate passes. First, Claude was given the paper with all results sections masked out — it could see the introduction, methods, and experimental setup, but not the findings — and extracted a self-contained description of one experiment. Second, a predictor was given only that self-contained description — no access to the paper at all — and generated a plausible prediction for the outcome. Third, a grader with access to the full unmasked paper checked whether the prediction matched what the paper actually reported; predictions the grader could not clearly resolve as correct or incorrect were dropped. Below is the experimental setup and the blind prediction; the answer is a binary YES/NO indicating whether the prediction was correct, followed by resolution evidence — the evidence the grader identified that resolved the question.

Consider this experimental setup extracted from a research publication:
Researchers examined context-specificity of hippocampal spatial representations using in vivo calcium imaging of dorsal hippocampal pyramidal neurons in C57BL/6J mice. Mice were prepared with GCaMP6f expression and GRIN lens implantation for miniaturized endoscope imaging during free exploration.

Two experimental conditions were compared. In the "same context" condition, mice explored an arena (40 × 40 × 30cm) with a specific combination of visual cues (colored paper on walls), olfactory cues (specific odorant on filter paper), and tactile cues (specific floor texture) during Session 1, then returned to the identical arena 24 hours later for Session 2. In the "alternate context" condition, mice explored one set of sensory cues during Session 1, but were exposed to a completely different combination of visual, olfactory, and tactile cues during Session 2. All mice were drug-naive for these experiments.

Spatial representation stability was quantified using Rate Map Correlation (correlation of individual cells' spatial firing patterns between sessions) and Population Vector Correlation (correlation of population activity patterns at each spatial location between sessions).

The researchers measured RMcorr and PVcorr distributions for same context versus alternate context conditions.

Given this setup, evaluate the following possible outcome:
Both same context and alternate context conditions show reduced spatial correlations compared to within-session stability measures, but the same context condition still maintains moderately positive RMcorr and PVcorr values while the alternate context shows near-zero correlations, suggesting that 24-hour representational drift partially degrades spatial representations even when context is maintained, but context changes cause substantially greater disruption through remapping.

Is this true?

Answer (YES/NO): NO